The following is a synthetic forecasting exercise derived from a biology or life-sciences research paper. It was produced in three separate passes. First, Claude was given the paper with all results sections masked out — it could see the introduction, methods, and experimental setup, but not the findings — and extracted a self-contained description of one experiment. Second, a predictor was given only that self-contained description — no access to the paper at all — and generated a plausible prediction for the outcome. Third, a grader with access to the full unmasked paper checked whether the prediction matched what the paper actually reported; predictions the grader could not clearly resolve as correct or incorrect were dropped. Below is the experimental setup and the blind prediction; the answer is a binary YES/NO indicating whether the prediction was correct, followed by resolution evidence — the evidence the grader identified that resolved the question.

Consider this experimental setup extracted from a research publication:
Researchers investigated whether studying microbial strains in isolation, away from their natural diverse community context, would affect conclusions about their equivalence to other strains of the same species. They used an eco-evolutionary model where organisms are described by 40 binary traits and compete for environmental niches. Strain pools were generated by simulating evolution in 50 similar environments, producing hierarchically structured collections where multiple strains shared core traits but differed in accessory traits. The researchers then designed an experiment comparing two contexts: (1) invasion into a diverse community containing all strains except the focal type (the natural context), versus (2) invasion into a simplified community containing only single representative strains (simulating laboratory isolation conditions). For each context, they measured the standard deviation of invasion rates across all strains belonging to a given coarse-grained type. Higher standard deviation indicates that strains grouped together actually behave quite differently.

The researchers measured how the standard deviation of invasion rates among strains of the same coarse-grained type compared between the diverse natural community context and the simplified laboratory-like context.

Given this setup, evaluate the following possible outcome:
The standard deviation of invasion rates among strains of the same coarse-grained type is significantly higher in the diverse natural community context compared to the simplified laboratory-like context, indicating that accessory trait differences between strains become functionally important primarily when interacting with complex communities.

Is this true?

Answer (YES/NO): NO